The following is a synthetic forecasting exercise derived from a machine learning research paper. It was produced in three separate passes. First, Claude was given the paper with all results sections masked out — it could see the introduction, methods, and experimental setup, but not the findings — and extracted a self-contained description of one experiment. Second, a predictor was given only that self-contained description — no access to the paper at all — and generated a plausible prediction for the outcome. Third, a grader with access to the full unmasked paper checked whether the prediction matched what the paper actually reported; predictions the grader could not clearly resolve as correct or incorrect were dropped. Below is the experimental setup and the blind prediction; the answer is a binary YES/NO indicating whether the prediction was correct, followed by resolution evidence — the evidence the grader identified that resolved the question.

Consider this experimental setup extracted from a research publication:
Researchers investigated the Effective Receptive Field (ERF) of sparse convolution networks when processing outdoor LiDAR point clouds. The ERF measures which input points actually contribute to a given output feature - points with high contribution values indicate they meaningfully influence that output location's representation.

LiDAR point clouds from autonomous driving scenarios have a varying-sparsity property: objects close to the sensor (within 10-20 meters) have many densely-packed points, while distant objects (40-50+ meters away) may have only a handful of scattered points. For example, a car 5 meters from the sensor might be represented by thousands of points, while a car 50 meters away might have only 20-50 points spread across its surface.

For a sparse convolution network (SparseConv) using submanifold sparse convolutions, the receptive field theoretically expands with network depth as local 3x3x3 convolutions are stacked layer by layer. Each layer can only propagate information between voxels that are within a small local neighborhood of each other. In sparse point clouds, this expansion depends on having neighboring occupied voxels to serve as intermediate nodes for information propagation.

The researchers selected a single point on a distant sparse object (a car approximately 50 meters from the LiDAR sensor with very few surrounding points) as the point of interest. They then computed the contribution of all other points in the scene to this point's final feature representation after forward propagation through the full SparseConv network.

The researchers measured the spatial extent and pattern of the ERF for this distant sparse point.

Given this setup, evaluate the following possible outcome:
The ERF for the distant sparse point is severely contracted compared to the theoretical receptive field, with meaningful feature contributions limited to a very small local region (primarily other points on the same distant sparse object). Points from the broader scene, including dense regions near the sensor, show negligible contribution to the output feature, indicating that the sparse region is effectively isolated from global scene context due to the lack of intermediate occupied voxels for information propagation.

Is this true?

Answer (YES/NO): YES